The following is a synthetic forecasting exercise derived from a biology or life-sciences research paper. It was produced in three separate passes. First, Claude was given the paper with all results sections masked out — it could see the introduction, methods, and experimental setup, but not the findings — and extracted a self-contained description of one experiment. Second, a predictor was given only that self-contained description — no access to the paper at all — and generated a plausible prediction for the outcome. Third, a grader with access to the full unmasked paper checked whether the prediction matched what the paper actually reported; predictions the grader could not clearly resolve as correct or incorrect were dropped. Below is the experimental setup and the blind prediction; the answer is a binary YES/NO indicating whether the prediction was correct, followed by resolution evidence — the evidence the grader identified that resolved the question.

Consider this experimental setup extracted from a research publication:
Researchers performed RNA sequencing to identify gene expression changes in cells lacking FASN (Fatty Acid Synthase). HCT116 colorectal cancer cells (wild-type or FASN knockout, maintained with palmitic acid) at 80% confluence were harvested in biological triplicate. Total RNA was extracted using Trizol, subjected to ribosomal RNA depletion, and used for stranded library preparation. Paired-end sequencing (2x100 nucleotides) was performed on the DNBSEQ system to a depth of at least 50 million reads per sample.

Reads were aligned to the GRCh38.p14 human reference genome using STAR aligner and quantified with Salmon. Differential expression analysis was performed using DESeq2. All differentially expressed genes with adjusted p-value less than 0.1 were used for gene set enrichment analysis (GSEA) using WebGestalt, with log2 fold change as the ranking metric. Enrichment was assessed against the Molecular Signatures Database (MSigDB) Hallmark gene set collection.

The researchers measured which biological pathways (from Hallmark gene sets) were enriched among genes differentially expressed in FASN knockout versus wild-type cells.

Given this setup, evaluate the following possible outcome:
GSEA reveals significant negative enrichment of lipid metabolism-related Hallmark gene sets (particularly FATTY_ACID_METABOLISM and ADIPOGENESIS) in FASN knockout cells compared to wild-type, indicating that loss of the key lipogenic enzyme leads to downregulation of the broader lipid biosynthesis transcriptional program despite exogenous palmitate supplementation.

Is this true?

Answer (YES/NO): NO